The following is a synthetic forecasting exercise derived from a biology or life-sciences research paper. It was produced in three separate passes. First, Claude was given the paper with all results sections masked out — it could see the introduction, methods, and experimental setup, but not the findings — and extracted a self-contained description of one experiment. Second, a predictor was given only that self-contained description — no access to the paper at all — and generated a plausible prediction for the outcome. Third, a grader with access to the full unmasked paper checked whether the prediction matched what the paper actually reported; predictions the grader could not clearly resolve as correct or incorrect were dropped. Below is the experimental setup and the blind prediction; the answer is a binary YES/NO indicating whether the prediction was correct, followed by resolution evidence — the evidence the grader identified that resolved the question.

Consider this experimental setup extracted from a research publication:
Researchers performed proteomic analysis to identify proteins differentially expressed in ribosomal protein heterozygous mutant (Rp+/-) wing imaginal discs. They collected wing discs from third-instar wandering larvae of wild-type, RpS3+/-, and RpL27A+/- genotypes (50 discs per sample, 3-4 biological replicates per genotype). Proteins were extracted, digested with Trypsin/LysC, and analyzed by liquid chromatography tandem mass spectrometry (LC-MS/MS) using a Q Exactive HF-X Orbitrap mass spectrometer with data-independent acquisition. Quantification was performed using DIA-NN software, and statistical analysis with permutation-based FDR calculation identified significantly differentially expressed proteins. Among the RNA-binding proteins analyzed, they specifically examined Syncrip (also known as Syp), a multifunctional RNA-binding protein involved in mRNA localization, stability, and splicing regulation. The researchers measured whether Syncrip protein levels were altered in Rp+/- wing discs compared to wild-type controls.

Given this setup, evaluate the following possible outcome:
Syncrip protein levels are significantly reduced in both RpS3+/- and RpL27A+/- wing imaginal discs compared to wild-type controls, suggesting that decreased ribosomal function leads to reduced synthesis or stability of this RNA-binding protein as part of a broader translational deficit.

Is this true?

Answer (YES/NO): YES